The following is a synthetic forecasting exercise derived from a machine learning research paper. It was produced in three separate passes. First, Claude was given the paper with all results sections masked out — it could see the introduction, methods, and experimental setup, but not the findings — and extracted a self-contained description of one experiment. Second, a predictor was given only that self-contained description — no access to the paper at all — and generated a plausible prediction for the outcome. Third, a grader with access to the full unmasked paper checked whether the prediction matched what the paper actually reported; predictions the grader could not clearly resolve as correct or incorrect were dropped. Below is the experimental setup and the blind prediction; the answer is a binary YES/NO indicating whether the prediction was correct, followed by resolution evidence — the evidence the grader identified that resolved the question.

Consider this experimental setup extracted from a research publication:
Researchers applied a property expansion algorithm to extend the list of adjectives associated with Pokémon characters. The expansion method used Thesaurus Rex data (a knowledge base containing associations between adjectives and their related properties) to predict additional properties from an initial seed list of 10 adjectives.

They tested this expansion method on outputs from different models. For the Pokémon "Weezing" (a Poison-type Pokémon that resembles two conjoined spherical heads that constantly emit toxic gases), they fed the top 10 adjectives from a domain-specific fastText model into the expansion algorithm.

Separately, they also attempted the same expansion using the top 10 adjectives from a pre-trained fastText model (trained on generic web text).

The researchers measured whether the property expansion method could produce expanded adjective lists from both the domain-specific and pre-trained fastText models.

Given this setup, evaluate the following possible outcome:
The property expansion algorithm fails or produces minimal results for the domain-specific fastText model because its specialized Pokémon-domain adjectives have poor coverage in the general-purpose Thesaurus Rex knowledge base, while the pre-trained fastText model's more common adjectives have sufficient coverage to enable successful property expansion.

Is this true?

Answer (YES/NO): NO